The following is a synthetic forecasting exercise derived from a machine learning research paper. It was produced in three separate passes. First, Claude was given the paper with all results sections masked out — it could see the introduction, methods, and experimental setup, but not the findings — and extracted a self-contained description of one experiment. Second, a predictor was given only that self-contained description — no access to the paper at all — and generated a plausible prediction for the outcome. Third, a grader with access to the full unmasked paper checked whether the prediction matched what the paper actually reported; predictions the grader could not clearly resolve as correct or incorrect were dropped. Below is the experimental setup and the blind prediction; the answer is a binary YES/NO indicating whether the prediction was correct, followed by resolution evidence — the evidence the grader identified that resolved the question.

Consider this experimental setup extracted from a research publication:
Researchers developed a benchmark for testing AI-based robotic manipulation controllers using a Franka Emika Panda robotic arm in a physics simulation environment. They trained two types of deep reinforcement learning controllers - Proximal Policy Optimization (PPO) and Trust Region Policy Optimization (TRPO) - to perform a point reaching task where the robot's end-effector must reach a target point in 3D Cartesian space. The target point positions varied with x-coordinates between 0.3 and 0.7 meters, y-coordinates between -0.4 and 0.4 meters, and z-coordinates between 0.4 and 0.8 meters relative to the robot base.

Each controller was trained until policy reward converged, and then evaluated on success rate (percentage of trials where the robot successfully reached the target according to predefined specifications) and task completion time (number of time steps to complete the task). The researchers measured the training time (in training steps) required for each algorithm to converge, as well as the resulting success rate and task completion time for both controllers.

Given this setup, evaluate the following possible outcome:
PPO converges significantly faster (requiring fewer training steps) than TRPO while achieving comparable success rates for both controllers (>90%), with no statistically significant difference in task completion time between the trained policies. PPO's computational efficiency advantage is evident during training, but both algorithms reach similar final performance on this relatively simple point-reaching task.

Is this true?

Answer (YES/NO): NO